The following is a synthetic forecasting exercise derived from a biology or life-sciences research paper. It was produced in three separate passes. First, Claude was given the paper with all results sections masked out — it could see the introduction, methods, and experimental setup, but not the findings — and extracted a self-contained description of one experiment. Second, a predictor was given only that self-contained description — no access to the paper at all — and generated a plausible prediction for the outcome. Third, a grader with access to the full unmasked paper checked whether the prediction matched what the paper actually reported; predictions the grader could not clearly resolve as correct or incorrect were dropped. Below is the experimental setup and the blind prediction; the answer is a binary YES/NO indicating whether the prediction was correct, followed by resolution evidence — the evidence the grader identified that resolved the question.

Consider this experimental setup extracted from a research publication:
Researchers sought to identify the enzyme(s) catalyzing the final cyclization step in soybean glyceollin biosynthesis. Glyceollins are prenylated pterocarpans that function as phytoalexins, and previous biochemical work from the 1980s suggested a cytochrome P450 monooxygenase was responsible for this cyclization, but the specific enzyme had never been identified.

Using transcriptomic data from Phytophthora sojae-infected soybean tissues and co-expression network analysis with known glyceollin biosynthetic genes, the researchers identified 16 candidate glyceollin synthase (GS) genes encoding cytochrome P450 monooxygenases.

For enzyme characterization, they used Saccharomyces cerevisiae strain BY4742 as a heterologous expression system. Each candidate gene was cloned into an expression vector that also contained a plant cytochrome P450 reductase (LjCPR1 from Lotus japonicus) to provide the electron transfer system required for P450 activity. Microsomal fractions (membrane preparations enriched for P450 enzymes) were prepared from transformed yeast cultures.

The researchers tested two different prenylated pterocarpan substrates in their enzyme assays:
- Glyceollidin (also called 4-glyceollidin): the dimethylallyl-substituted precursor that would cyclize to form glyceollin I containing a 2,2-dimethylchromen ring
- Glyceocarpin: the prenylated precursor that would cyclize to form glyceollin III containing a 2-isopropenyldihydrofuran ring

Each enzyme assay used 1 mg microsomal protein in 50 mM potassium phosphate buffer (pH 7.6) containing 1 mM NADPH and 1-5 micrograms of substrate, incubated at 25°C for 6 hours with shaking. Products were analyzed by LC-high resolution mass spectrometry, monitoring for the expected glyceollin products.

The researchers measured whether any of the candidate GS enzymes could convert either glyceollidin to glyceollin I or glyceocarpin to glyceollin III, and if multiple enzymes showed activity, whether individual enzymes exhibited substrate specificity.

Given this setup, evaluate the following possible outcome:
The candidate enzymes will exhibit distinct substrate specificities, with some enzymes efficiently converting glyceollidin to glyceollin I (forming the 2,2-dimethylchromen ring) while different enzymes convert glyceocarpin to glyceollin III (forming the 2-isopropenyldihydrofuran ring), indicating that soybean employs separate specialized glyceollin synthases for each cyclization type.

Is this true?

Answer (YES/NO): YES